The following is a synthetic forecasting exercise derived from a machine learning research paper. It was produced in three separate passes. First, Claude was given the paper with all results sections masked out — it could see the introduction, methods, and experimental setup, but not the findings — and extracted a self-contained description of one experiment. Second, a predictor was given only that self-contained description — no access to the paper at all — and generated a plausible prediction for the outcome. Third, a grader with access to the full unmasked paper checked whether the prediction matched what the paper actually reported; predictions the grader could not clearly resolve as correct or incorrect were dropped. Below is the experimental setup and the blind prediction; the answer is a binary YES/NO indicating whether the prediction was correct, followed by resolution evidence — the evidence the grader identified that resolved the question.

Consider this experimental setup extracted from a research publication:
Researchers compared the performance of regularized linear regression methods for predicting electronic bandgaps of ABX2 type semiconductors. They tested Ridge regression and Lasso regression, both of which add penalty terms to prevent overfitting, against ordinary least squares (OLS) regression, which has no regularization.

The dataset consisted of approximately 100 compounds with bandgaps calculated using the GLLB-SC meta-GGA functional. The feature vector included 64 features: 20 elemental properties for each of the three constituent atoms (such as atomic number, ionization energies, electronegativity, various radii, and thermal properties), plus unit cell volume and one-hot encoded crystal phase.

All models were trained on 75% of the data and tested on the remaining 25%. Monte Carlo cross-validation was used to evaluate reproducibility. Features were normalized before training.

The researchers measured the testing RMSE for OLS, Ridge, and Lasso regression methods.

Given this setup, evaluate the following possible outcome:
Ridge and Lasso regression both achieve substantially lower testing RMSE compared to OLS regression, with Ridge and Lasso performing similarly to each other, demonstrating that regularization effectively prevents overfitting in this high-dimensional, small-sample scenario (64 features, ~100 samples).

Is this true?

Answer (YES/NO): NO